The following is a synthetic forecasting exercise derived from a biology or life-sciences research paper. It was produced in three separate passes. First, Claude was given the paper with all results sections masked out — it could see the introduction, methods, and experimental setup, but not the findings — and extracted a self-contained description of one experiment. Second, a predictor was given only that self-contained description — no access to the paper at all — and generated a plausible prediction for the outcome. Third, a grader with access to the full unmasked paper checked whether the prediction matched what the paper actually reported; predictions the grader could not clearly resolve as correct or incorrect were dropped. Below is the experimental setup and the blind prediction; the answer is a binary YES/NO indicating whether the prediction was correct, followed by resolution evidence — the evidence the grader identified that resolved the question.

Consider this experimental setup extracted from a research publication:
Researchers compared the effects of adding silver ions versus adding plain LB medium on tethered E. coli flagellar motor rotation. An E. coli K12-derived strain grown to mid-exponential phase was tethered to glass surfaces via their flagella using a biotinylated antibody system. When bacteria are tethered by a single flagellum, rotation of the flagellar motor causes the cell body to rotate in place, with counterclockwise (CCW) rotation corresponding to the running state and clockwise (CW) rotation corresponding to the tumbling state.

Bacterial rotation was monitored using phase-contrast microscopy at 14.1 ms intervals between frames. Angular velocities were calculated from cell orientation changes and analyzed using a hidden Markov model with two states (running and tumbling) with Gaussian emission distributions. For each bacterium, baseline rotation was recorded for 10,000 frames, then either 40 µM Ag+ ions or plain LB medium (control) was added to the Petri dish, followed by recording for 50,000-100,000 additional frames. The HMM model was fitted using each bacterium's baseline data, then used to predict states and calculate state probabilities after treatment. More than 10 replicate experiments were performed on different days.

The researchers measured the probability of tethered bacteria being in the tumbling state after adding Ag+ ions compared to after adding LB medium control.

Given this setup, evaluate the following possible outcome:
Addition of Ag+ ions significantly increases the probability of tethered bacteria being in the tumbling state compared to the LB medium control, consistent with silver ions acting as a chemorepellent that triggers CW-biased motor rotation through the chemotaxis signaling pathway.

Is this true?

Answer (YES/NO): NO